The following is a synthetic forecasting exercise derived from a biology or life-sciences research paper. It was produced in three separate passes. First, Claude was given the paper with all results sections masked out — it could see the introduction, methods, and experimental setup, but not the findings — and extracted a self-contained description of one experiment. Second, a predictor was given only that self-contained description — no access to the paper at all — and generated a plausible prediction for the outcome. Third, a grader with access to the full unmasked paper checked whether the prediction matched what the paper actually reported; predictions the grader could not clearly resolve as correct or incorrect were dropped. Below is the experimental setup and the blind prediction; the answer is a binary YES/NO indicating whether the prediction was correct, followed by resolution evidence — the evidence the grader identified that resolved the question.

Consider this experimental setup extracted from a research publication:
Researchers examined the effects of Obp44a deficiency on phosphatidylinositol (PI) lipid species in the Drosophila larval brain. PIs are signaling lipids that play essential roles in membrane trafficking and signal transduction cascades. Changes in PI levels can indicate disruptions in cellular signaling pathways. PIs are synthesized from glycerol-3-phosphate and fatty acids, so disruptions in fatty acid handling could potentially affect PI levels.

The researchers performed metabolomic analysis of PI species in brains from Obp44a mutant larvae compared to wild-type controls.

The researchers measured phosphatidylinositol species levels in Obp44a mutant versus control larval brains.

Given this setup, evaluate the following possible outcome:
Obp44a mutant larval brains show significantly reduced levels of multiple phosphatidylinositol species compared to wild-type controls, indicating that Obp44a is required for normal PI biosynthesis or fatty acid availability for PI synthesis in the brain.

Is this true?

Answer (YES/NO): YES